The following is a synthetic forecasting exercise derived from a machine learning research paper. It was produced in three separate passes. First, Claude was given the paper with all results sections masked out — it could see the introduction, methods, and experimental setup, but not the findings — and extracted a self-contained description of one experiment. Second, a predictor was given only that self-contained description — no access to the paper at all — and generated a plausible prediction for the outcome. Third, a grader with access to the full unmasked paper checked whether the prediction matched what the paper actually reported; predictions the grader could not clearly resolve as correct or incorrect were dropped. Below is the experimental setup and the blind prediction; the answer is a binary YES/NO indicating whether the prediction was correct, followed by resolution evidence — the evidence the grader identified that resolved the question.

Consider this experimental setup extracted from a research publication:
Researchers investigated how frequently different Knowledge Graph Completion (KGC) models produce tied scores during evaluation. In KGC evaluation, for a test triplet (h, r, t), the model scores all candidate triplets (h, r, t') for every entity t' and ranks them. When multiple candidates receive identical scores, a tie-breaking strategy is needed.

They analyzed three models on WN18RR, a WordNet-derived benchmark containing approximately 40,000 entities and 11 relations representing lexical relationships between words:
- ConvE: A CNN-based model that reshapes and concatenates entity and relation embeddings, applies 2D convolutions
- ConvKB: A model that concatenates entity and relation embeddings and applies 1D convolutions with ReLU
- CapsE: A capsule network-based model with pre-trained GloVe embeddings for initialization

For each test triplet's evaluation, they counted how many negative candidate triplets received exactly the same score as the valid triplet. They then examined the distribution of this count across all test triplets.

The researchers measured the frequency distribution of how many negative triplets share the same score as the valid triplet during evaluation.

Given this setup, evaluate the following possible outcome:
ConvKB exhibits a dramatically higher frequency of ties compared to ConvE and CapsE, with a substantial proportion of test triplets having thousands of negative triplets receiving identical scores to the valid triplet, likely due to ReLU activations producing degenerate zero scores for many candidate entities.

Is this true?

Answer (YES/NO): YES